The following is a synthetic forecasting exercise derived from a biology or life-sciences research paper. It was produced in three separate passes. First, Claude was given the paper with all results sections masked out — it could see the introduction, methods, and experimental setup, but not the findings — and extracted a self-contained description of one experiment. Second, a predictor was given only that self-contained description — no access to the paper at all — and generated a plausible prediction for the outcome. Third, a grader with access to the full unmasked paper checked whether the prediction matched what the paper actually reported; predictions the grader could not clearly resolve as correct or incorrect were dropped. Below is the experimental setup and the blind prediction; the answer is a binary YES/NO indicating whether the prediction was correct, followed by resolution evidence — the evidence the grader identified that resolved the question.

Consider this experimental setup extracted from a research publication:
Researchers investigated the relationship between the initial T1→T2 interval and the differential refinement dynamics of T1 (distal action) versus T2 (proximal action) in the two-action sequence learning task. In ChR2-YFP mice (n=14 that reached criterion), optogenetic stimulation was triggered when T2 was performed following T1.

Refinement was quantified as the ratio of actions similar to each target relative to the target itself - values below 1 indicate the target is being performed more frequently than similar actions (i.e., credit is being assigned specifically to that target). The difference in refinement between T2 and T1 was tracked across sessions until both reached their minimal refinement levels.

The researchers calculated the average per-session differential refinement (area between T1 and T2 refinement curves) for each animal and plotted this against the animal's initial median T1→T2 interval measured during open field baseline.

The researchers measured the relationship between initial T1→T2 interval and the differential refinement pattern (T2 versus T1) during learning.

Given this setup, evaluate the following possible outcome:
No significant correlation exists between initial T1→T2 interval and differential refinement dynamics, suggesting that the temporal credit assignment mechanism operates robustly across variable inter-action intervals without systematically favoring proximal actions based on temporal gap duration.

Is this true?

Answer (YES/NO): NO